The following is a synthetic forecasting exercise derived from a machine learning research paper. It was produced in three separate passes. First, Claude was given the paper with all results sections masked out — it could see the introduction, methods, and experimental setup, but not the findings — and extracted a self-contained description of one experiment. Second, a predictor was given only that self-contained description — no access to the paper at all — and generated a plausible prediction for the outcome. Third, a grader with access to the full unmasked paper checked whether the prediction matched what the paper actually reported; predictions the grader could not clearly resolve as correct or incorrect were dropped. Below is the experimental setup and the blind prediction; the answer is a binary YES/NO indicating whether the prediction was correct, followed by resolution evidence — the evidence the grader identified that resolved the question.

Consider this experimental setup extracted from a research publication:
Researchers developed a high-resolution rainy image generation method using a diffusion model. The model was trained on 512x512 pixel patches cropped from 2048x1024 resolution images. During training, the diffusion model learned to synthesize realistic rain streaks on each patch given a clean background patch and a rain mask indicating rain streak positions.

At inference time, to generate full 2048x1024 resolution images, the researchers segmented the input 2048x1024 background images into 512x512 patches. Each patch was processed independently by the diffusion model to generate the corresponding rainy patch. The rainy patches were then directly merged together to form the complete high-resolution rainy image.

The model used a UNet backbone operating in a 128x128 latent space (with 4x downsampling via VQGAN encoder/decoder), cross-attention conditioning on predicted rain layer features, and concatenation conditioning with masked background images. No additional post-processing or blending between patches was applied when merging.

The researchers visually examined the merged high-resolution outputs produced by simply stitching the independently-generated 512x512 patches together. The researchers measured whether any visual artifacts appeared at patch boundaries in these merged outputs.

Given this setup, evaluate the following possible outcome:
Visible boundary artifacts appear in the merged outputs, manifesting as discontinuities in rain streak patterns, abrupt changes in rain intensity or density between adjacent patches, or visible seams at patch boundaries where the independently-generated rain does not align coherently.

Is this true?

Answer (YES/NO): NO